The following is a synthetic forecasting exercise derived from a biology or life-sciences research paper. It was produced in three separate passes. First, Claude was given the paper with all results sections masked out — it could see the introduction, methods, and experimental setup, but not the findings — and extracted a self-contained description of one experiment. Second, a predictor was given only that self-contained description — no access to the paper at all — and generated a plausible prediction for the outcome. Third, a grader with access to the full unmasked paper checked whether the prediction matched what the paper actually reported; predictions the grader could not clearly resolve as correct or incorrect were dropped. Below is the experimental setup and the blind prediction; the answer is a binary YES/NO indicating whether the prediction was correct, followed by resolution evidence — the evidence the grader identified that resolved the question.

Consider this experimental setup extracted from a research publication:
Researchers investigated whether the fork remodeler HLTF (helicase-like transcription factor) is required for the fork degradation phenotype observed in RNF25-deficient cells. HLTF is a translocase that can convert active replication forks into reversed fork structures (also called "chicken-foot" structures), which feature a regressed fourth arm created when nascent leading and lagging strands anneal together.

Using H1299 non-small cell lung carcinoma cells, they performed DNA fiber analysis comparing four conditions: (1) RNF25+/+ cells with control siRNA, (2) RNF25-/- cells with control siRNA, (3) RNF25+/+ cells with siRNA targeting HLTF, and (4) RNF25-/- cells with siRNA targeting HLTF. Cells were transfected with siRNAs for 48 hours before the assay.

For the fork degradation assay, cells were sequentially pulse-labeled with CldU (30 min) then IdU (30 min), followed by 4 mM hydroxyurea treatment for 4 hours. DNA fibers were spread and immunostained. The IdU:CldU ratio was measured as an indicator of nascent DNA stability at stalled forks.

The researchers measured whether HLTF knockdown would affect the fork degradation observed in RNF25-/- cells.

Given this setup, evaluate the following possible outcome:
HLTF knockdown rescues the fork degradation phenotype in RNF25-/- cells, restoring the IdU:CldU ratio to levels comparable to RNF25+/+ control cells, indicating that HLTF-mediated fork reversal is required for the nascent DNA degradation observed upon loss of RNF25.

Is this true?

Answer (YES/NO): YES